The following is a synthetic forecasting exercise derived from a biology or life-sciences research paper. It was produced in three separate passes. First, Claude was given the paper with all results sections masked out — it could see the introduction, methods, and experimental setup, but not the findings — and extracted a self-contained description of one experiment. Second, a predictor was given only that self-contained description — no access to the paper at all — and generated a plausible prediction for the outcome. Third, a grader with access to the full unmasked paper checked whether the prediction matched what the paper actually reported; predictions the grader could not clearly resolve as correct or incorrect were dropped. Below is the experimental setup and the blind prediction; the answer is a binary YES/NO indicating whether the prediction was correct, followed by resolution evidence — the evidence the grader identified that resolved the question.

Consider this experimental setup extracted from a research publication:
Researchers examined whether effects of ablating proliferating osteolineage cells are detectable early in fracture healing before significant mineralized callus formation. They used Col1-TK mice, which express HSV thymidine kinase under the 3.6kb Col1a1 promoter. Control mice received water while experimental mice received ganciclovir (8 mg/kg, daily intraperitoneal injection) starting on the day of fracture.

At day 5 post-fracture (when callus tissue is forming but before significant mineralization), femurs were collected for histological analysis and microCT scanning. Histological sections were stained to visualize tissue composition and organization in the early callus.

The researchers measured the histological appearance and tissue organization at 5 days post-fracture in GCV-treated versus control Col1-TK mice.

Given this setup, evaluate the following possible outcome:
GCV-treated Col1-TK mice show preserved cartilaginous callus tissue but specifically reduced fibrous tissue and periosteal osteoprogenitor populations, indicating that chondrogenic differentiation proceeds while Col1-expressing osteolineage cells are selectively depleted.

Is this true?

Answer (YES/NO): NO